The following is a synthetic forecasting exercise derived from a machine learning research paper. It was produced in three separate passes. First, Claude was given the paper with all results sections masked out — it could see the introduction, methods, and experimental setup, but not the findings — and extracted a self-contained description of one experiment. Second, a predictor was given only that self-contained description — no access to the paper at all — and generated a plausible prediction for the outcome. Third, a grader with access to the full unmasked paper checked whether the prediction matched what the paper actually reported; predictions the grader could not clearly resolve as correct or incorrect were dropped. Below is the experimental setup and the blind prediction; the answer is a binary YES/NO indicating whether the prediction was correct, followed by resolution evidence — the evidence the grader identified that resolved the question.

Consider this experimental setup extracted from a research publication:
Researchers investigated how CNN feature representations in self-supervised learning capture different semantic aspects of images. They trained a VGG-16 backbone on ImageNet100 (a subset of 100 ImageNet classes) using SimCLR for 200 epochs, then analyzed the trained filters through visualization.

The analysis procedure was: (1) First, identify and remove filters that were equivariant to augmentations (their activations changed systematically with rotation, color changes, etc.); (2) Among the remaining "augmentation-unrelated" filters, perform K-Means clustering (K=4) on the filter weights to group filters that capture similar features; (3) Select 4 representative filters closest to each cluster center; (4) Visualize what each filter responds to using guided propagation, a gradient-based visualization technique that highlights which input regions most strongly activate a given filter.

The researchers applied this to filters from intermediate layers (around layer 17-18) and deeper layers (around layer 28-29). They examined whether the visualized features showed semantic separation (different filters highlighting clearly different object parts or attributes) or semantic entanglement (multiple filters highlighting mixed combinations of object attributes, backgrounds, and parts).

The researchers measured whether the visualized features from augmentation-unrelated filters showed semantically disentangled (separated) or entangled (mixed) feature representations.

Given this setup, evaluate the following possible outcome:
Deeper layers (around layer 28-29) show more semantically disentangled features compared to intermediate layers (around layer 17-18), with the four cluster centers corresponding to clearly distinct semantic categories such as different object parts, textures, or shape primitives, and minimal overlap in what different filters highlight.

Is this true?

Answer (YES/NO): NO